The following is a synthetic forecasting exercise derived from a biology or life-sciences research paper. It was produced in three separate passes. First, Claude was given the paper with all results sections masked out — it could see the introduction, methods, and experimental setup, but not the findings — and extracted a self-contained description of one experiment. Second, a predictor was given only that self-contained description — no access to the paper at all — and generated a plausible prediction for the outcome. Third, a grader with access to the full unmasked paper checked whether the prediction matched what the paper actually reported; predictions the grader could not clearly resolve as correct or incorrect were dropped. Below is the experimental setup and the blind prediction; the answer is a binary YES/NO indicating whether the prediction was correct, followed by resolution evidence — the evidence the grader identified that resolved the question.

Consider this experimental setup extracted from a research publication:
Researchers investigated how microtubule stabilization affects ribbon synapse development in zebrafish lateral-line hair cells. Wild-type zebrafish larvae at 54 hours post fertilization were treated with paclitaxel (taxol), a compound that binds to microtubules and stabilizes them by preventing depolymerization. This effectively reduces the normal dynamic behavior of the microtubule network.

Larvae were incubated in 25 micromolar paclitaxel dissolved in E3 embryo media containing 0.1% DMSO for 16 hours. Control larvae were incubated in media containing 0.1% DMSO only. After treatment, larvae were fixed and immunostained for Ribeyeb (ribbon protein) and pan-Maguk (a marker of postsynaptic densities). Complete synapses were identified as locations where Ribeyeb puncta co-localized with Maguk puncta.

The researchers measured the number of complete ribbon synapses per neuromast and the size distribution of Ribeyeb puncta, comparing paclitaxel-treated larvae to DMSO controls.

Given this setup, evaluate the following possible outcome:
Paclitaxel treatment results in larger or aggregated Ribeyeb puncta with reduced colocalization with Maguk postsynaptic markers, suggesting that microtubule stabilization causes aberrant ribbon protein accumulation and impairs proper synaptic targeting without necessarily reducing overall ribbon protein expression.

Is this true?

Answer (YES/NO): NO